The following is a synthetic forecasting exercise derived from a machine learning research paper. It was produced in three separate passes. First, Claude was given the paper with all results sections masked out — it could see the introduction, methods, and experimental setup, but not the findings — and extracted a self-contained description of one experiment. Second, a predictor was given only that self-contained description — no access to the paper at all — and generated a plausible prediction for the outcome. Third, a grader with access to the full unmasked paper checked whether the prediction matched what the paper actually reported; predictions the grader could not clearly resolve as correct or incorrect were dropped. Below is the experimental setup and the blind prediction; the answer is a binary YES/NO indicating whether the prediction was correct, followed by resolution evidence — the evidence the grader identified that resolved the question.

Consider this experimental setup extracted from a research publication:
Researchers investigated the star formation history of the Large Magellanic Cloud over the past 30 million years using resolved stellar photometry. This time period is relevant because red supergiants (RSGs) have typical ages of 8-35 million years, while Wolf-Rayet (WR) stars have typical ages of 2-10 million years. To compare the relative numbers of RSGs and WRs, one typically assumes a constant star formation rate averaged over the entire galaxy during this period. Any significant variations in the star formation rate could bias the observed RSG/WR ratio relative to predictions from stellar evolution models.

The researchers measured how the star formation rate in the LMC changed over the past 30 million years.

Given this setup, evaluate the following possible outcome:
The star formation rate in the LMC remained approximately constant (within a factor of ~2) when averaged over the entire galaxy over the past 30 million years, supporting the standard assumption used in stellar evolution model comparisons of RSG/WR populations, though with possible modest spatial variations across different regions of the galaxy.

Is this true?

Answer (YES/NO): YES